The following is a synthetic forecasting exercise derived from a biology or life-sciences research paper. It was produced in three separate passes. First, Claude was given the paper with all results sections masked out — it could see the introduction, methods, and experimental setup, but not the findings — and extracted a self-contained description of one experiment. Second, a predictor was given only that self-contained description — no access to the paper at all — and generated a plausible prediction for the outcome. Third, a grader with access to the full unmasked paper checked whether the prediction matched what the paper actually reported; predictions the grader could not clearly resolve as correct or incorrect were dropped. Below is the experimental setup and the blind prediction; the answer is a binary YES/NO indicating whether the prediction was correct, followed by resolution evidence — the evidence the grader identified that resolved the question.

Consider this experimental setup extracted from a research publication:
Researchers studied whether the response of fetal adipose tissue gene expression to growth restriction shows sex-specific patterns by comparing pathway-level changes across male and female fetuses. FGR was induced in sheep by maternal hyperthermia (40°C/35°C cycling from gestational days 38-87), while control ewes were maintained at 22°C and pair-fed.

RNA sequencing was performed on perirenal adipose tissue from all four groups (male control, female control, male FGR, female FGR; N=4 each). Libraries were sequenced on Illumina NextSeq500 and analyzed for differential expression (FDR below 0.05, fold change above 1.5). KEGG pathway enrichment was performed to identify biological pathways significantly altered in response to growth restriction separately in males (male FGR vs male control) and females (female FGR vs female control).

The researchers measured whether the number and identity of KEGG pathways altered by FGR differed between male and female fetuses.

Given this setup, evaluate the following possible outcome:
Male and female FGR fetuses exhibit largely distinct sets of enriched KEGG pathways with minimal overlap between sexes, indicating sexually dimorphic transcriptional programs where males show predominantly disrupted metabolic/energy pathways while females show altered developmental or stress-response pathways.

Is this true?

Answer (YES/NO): NO